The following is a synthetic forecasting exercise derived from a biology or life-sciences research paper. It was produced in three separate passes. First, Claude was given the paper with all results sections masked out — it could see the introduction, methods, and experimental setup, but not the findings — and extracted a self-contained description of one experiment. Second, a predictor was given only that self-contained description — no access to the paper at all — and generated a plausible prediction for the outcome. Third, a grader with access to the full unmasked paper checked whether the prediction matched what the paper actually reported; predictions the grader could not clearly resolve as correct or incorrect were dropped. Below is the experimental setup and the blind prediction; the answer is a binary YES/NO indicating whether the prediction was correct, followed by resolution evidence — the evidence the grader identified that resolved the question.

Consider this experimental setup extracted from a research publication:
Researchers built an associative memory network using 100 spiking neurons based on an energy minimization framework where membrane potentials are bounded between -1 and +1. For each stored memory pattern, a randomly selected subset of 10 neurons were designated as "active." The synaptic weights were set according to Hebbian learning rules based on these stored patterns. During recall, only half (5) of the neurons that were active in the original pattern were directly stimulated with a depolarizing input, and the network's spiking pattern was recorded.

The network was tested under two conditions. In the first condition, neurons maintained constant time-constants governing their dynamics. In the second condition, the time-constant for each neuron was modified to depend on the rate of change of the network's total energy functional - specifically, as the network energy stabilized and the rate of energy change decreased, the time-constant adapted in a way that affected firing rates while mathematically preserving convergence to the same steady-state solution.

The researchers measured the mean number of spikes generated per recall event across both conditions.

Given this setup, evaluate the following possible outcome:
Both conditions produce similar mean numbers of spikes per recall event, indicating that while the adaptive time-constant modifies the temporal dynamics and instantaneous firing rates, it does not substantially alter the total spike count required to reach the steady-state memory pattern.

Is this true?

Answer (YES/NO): NO